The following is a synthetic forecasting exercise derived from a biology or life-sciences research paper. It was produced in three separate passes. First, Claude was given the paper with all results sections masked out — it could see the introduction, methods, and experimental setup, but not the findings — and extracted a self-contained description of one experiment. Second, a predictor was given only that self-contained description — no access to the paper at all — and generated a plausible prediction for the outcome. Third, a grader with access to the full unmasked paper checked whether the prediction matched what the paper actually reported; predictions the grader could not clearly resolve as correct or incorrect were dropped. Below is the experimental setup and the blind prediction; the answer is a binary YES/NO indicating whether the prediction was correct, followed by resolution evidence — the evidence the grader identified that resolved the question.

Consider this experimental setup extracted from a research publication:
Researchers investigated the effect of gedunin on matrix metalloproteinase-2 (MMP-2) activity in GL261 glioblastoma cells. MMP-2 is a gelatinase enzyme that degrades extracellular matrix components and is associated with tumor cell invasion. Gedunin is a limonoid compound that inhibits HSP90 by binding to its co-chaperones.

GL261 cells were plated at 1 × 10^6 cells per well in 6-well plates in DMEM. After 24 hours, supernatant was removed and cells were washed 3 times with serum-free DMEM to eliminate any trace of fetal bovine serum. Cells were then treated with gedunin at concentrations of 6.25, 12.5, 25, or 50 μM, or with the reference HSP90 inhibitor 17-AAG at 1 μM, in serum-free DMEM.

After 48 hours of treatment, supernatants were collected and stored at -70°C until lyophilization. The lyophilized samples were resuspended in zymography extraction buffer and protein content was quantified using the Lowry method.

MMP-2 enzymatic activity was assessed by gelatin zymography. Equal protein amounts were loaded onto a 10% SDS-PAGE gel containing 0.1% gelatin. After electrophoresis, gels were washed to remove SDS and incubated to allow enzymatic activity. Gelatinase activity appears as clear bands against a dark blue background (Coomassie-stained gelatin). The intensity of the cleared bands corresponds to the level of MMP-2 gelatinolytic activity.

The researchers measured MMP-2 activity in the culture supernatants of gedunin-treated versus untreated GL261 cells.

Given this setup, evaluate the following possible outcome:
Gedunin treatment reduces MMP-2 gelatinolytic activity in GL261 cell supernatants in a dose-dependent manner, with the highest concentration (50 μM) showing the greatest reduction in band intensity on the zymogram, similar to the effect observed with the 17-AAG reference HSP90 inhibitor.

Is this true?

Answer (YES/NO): NO